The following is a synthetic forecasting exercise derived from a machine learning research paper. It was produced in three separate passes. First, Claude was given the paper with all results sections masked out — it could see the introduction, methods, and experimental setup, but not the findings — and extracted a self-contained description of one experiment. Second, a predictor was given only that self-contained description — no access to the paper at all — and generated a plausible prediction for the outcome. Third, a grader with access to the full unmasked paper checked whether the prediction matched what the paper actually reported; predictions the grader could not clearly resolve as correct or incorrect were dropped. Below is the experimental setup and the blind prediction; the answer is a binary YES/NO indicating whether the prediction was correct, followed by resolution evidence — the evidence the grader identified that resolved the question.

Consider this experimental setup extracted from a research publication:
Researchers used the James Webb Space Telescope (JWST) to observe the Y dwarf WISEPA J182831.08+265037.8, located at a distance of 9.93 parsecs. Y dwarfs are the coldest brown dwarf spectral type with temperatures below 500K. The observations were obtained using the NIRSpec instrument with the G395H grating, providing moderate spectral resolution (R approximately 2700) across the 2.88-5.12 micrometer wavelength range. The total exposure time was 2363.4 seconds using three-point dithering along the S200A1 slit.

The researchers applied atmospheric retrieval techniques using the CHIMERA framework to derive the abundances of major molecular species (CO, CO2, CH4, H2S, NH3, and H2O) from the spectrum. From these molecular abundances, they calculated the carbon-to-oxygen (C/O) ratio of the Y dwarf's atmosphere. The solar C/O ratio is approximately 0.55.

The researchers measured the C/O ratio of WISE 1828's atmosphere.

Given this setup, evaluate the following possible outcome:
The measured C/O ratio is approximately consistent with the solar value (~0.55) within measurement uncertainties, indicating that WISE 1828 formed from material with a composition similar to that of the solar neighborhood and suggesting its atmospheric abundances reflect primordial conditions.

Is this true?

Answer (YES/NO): NO